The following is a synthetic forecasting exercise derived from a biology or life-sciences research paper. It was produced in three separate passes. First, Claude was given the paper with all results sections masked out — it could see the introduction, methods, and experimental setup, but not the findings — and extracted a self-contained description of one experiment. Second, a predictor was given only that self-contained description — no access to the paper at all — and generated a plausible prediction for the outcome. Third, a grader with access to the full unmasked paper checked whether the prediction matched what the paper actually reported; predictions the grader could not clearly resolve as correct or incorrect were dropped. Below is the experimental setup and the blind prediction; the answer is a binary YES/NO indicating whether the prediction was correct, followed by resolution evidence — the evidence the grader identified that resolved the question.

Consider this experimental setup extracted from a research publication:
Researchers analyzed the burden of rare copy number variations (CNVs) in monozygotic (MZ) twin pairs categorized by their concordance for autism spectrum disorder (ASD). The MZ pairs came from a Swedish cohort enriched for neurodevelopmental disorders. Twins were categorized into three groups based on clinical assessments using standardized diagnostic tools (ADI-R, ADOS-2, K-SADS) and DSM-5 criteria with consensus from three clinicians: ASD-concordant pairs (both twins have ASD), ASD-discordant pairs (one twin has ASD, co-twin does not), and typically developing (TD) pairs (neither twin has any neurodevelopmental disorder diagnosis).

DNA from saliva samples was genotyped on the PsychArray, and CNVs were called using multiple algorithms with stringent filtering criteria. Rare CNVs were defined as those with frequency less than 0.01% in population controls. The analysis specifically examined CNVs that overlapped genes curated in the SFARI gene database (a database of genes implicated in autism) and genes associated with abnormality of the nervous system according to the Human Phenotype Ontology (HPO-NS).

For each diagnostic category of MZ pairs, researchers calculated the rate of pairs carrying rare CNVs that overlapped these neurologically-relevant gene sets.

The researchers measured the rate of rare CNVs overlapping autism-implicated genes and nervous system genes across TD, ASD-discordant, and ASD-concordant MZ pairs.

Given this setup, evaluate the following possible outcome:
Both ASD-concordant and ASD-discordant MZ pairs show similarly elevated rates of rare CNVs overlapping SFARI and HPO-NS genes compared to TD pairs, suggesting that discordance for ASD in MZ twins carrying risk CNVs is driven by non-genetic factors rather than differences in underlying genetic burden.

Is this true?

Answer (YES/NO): NO